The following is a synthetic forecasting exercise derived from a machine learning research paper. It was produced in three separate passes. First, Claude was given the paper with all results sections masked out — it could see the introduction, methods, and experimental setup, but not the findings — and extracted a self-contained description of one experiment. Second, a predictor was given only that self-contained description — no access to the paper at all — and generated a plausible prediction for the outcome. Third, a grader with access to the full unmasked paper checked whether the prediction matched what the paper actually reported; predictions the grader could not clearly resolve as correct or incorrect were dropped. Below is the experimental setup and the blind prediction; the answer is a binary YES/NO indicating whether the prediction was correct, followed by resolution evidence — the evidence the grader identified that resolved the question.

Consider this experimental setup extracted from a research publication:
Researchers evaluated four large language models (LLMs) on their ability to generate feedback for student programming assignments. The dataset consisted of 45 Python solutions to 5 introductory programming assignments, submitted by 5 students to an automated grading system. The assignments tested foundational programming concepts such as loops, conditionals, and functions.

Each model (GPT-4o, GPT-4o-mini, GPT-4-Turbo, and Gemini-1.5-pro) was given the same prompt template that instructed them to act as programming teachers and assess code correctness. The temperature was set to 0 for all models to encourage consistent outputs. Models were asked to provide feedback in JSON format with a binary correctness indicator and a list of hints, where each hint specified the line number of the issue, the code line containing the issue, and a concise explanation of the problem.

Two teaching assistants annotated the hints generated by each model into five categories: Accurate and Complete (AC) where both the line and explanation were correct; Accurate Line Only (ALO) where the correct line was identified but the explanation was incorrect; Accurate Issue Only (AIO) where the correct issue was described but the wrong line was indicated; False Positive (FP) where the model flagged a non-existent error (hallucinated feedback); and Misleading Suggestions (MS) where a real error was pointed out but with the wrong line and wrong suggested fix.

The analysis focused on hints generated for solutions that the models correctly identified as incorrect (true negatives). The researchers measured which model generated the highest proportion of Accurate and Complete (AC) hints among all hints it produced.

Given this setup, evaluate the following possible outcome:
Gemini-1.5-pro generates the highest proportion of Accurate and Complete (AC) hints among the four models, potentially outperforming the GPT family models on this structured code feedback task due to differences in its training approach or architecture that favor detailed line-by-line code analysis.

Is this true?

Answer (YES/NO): NO